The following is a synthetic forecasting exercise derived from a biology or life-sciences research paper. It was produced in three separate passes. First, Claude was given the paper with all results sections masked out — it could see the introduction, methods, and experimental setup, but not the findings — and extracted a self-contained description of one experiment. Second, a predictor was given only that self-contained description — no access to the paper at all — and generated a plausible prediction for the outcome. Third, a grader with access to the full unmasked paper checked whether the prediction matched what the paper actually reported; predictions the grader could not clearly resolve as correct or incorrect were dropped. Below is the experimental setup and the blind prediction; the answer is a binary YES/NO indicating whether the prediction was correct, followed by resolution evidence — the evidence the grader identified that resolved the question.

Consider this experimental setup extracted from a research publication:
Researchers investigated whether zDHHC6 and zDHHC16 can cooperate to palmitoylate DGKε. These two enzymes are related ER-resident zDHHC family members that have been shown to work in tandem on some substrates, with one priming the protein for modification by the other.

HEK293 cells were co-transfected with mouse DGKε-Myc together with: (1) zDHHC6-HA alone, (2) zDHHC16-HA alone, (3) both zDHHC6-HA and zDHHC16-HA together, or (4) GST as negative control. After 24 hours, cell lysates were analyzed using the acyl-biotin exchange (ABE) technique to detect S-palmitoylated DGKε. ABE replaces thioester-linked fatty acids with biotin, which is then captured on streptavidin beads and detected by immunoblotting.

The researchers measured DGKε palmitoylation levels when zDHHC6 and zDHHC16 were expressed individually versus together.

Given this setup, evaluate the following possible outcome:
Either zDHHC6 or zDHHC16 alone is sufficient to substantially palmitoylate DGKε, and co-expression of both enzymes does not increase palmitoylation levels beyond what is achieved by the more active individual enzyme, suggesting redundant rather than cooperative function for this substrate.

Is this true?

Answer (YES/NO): NO